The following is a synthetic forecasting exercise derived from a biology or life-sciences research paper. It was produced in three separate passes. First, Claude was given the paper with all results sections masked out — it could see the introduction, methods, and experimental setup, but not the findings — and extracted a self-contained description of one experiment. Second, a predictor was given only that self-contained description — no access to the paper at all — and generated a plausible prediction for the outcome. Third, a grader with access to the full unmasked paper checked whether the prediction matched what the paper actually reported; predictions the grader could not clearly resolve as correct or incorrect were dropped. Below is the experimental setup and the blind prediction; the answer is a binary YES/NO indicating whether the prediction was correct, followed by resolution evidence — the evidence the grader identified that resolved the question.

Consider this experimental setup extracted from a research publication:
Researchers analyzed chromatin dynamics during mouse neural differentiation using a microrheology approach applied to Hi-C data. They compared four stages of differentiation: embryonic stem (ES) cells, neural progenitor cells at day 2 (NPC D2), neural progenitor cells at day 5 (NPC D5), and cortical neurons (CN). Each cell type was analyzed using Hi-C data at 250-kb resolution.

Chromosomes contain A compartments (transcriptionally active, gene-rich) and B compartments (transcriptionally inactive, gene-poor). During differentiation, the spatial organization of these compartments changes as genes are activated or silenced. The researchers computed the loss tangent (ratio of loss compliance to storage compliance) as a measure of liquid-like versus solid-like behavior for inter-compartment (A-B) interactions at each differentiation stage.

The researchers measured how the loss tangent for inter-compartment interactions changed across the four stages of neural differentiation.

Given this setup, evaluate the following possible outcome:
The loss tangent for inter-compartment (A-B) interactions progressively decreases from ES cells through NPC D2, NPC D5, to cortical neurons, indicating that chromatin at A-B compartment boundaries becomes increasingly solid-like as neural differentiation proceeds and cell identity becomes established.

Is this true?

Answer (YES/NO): NO